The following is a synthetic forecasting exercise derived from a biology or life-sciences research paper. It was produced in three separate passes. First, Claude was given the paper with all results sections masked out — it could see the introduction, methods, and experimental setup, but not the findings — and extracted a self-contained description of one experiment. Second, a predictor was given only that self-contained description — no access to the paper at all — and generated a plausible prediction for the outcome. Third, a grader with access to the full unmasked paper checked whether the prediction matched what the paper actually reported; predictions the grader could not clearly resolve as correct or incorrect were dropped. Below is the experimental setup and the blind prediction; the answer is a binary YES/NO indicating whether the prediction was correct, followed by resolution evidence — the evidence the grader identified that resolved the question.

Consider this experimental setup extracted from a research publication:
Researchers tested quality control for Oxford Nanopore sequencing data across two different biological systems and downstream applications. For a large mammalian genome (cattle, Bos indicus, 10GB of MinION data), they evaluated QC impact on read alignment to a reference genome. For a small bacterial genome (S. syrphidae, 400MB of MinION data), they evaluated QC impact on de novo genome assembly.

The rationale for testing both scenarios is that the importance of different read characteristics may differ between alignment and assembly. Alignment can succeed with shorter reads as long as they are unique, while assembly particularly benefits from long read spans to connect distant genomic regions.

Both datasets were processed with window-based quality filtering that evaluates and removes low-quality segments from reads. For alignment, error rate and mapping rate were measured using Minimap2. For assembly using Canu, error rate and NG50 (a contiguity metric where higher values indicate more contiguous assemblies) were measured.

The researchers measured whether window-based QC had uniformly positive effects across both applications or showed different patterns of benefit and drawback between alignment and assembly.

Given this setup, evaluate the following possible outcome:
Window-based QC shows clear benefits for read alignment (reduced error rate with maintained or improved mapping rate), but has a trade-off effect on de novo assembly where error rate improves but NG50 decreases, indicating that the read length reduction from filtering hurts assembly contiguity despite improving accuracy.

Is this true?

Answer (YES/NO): YES